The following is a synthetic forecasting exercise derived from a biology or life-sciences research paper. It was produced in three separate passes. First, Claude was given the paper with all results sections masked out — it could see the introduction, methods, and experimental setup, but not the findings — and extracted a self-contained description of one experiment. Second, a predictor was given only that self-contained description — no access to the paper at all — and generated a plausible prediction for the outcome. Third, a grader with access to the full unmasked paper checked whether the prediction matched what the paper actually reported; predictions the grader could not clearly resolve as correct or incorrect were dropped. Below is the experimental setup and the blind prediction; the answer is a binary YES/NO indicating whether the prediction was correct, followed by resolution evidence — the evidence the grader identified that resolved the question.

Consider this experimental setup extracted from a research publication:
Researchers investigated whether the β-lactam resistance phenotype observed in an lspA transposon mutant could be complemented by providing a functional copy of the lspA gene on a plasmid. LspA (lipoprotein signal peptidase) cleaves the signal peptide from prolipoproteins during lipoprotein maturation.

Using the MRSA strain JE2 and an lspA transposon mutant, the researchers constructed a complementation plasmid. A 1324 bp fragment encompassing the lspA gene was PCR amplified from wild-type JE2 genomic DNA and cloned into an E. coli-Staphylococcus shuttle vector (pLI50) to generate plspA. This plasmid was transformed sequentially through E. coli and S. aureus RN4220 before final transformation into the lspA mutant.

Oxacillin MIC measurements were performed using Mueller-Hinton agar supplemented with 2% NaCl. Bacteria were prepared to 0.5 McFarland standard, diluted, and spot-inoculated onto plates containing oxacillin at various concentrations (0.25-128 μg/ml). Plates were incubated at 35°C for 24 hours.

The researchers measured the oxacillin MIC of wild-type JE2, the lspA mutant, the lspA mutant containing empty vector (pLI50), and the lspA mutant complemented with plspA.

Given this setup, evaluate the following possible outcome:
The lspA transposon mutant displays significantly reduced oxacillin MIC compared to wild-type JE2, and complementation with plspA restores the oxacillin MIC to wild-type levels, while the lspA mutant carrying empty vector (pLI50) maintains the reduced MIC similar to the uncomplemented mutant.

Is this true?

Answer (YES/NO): NO